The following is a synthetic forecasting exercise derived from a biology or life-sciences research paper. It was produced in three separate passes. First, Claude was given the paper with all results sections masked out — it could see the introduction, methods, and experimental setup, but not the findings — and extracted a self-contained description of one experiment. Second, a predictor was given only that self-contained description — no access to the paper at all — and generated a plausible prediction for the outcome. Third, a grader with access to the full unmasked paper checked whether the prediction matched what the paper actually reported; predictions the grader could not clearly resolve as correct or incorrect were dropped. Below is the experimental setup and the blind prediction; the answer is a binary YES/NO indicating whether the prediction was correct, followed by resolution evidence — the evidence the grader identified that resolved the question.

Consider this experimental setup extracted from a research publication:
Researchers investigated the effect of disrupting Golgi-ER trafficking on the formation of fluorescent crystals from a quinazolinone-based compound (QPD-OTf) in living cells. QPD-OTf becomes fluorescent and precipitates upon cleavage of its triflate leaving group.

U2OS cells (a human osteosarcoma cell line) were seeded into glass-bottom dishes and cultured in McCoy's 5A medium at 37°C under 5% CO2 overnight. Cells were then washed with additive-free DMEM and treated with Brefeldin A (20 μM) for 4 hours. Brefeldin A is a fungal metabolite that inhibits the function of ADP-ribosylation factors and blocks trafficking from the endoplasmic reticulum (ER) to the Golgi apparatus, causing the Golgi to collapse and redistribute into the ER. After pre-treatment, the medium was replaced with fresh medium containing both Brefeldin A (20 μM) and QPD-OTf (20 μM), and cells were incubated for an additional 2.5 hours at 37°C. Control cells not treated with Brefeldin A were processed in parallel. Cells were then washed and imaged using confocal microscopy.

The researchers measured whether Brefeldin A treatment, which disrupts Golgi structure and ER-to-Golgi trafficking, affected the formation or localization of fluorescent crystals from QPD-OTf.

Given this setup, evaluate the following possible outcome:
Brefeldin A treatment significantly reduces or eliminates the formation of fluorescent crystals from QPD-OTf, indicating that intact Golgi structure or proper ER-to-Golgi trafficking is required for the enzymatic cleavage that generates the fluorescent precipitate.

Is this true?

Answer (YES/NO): NO